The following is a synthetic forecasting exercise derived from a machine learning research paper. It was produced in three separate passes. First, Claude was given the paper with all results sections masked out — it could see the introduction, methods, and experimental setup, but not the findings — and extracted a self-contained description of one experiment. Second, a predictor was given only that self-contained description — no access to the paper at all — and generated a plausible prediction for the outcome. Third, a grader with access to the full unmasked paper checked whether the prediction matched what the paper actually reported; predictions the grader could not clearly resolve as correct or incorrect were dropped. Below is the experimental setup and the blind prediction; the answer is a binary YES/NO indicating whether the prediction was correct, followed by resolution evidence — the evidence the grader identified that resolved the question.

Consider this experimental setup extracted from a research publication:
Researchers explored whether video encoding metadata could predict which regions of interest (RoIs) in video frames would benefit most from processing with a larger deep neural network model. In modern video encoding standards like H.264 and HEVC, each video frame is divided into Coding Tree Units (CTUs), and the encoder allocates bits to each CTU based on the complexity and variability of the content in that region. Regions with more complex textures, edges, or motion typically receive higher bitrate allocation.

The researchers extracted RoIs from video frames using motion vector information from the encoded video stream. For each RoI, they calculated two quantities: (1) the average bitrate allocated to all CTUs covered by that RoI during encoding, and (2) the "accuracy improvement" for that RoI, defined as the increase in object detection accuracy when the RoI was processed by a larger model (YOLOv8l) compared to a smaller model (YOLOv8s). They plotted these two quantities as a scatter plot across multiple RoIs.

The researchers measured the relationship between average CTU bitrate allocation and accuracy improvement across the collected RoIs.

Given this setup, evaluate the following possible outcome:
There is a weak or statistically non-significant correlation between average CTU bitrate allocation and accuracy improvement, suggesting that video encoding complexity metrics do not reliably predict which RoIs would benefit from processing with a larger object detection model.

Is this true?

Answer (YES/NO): NO